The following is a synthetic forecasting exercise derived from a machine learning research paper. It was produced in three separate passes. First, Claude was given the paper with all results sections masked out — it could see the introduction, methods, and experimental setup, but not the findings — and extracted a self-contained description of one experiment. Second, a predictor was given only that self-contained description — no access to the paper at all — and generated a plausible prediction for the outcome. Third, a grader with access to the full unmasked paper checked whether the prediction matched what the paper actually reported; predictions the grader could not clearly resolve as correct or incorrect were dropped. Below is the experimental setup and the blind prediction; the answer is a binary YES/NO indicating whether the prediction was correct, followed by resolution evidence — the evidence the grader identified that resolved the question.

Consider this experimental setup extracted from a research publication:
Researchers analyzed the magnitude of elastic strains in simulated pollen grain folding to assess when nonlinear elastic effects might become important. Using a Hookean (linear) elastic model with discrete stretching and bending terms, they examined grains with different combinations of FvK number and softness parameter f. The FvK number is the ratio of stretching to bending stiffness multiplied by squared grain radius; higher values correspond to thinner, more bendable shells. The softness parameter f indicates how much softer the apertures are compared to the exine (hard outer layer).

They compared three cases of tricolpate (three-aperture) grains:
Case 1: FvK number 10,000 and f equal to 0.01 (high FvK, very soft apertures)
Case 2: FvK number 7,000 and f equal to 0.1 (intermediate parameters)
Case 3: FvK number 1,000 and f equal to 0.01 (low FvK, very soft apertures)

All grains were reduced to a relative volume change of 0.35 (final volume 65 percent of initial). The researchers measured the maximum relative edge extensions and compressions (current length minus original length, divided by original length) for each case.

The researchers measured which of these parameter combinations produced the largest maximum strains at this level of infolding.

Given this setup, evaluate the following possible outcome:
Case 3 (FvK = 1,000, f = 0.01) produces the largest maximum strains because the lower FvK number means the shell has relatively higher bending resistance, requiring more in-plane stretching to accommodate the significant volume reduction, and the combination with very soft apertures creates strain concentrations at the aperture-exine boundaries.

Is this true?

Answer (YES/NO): YES